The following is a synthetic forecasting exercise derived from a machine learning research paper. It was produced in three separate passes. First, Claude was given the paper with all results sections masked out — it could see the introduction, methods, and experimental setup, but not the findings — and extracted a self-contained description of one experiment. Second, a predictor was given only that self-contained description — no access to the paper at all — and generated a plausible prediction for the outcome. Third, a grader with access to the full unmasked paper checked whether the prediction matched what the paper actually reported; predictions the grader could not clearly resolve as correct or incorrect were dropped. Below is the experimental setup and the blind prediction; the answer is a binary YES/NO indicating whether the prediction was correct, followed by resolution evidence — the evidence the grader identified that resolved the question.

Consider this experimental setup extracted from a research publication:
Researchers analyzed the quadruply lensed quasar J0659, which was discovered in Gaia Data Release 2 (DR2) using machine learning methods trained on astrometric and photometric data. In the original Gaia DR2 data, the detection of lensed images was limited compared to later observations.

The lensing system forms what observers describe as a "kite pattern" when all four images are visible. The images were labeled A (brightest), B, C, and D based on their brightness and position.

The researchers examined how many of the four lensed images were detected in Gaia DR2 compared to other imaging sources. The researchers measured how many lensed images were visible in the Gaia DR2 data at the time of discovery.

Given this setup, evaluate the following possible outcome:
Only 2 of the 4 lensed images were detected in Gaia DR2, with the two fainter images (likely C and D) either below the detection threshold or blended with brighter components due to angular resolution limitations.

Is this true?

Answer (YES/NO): NO